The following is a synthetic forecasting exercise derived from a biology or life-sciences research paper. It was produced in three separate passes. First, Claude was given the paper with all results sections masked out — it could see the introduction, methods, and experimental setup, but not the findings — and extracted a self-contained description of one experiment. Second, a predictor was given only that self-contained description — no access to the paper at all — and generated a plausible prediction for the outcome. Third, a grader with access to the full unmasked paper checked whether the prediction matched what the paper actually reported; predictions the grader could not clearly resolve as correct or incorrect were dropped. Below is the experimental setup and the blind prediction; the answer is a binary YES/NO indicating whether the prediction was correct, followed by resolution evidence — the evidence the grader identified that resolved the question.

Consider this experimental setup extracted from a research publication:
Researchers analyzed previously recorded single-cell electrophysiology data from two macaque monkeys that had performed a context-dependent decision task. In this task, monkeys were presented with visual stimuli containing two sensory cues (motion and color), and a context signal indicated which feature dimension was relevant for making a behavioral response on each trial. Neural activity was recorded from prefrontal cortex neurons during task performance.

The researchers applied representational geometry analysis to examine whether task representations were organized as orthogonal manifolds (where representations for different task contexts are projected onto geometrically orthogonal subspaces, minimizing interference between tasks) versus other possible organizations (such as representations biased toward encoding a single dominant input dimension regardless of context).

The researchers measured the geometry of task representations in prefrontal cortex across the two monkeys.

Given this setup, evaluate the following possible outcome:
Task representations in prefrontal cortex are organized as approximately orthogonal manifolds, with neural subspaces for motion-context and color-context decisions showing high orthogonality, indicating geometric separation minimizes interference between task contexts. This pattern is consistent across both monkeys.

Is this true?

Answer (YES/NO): NO